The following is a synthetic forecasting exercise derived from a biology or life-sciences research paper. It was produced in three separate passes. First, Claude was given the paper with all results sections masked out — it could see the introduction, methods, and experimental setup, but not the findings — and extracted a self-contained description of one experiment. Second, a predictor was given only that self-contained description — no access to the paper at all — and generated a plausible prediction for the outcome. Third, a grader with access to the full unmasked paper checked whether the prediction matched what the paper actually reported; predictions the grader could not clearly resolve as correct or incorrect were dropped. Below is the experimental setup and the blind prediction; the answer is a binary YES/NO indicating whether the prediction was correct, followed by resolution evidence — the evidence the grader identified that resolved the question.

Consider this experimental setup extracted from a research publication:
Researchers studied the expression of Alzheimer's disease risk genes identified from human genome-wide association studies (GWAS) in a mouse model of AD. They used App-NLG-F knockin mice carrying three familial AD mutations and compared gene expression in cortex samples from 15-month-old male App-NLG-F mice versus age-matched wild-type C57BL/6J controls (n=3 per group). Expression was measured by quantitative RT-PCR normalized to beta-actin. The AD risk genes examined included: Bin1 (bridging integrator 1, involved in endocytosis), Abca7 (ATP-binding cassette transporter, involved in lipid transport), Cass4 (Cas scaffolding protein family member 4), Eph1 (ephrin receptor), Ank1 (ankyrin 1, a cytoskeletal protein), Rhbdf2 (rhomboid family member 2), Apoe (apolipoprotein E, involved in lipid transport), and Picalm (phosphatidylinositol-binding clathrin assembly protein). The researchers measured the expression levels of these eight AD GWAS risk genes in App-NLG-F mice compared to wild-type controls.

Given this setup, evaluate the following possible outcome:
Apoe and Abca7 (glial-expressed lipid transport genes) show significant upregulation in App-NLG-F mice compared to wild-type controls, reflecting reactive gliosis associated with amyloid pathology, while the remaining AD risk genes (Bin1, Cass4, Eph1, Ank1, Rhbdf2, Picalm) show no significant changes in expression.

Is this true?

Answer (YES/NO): NO